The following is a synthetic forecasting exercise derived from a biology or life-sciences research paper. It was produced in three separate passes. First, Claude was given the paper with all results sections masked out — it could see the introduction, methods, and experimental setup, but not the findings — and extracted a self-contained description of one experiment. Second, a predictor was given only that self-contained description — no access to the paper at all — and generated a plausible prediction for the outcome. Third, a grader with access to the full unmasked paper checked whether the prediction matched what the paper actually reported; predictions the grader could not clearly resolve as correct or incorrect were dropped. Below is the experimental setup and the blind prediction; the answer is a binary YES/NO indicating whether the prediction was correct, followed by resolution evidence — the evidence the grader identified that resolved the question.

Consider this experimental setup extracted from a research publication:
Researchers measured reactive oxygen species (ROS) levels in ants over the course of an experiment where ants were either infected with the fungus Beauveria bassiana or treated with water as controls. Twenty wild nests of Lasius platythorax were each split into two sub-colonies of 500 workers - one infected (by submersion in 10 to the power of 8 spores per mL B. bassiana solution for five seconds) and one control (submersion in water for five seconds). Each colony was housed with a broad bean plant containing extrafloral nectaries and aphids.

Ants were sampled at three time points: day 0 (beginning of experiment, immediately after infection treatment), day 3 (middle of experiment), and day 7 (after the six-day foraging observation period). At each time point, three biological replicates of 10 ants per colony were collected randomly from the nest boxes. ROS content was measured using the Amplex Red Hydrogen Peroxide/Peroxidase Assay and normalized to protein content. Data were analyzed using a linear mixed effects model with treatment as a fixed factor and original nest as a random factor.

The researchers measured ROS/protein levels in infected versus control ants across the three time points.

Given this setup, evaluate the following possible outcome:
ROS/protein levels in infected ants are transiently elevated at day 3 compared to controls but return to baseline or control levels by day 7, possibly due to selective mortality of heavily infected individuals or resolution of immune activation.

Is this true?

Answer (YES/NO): NO